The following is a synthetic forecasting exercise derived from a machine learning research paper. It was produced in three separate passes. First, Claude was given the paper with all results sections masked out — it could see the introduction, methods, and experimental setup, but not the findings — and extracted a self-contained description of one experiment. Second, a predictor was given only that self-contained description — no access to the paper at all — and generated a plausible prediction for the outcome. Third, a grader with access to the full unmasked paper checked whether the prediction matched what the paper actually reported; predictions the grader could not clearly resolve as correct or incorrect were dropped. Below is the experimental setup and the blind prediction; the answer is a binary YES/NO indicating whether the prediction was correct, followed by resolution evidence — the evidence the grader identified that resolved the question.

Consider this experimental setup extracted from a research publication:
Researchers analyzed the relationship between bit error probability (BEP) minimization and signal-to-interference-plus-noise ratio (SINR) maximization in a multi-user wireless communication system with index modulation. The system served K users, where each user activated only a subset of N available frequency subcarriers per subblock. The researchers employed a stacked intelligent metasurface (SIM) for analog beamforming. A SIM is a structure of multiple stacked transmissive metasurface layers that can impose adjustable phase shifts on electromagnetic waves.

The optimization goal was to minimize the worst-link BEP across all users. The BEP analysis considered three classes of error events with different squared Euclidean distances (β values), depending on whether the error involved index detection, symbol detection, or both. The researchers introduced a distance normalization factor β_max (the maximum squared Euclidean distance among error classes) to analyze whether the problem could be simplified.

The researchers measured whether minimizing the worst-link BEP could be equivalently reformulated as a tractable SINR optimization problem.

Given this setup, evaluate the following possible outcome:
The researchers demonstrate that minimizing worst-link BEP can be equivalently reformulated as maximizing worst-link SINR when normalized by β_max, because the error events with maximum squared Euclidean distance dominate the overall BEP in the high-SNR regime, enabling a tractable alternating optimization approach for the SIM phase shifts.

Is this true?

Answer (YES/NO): NO